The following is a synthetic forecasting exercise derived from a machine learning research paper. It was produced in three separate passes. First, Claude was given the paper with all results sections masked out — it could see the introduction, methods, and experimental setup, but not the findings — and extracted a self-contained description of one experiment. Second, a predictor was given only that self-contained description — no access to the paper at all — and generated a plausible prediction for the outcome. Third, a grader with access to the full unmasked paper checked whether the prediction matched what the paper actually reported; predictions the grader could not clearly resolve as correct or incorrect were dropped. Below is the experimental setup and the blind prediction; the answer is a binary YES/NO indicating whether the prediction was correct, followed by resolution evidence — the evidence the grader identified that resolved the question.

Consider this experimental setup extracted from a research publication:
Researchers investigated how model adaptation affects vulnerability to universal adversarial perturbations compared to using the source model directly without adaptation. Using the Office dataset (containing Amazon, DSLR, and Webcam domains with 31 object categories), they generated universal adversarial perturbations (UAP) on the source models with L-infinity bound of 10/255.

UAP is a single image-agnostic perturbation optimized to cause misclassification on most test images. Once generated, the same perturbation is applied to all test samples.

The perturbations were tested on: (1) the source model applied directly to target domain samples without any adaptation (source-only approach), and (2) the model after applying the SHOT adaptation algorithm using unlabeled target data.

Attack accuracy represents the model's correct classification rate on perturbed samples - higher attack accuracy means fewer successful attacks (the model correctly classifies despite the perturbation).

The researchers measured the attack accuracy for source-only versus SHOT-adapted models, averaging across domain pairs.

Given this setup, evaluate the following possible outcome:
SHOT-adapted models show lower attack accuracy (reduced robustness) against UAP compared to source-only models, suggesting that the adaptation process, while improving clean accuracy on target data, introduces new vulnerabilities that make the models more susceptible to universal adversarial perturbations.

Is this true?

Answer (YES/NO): NO